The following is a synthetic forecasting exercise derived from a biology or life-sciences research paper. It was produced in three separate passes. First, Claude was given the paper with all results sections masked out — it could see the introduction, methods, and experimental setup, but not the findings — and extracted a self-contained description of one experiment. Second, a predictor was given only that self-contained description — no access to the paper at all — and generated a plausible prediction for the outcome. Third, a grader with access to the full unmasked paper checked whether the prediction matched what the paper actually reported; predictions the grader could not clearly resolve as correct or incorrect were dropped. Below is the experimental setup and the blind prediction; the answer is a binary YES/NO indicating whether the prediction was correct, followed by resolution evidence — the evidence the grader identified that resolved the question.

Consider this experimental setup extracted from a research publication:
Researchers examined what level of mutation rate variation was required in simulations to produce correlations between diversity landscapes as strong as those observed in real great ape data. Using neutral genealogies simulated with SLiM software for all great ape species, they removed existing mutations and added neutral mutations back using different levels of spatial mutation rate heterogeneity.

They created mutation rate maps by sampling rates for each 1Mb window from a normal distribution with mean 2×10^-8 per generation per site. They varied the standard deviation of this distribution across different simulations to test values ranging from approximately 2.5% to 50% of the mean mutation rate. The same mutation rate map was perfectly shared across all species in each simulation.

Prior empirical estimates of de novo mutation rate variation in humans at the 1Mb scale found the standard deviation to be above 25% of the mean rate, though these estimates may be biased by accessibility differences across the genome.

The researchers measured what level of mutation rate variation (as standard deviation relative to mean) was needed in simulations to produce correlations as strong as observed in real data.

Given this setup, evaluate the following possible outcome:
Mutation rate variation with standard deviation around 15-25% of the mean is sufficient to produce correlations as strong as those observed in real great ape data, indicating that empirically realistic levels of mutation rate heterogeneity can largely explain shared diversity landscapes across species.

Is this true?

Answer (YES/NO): NO